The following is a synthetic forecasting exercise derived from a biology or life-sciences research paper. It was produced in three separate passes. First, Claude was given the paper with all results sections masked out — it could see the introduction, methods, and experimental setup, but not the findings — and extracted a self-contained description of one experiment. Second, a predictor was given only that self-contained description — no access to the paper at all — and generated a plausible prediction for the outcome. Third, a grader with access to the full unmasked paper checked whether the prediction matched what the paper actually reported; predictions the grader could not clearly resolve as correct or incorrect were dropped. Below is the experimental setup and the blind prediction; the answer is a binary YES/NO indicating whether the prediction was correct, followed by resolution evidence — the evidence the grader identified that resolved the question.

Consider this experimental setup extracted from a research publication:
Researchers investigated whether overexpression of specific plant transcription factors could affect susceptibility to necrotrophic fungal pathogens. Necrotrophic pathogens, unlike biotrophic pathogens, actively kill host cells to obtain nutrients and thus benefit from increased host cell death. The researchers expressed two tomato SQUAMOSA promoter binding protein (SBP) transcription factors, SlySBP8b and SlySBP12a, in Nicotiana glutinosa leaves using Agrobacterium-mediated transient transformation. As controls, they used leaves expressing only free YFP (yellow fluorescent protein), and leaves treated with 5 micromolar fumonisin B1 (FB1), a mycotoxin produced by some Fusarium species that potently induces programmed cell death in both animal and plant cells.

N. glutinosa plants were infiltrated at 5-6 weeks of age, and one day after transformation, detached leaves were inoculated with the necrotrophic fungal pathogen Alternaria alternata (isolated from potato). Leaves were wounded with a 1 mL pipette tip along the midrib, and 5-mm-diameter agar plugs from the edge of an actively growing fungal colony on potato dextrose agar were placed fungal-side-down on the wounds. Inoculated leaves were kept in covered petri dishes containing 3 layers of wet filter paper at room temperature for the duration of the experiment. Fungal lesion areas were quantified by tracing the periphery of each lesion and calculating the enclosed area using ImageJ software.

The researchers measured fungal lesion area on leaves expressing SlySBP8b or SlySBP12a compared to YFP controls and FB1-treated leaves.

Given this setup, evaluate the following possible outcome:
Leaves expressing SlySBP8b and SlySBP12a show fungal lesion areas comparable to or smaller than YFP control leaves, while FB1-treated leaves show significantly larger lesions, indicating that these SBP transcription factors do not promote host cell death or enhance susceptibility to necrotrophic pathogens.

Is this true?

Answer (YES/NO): NO